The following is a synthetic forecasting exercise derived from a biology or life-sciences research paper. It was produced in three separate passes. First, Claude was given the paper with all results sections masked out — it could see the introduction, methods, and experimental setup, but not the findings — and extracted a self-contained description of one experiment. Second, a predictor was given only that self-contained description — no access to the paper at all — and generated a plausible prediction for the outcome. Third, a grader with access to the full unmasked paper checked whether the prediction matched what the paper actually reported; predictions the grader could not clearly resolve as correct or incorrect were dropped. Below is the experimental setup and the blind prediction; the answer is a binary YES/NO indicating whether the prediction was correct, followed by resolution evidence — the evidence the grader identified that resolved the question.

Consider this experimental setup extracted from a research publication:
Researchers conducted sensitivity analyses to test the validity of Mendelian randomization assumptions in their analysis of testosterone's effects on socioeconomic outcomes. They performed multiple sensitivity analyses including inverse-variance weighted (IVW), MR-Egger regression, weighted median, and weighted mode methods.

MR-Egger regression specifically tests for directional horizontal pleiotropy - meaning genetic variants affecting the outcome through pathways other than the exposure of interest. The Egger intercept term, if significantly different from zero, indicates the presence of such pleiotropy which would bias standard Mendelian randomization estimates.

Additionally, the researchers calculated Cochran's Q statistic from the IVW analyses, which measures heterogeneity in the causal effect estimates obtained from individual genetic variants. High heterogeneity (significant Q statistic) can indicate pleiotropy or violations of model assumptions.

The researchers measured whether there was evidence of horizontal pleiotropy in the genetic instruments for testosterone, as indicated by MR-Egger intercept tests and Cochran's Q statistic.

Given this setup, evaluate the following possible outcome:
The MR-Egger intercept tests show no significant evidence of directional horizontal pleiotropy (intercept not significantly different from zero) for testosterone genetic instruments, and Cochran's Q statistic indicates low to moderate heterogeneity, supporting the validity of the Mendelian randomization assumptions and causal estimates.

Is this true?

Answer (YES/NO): YES